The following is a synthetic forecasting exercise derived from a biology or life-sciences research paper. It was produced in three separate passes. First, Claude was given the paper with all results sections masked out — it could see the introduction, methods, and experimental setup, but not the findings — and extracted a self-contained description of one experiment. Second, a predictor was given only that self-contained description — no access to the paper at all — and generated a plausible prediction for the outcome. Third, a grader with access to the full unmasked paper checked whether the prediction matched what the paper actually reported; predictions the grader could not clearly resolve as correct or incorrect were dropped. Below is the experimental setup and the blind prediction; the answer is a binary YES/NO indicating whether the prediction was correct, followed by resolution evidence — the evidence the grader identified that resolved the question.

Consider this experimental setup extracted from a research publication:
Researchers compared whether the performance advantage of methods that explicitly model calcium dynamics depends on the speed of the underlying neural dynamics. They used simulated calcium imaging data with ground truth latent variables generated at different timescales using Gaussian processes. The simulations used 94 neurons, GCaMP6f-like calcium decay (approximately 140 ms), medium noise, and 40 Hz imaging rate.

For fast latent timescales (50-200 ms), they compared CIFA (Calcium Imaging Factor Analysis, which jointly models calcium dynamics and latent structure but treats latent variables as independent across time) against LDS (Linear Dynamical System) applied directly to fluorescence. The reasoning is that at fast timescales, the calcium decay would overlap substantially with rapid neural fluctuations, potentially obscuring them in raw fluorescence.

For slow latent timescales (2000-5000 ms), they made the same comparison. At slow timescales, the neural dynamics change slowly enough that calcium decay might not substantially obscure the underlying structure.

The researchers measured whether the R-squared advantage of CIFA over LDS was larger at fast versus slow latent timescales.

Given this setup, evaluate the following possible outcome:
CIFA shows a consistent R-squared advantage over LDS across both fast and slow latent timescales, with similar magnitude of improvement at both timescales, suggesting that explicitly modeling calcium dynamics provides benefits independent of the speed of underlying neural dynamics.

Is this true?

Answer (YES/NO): NO